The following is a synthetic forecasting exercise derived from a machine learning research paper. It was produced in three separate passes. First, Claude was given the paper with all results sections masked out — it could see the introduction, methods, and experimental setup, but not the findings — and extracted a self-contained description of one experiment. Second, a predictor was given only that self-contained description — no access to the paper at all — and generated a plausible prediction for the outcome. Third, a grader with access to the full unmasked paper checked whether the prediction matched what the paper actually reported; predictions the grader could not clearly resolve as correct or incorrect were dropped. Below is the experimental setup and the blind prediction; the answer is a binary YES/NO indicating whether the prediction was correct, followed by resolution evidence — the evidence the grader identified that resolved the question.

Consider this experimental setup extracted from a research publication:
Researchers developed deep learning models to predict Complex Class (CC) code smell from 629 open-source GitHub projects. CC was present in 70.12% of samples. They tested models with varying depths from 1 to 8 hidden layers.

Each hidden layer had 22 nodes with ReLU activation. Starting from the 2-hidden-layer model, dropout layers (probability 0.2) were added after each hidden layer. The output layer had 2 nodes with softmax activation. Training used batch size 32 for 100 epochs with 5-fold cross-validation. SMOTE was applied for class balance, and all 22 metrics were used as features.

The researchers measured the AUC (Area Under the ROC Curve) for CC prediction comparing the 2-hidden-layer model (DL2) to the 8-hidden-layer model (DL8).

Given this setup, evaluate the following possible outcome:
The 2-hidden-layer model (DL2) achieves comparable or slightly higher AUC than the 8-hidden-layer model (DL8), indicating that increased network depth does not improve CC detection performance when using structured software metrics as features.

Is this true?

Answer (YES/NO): YES